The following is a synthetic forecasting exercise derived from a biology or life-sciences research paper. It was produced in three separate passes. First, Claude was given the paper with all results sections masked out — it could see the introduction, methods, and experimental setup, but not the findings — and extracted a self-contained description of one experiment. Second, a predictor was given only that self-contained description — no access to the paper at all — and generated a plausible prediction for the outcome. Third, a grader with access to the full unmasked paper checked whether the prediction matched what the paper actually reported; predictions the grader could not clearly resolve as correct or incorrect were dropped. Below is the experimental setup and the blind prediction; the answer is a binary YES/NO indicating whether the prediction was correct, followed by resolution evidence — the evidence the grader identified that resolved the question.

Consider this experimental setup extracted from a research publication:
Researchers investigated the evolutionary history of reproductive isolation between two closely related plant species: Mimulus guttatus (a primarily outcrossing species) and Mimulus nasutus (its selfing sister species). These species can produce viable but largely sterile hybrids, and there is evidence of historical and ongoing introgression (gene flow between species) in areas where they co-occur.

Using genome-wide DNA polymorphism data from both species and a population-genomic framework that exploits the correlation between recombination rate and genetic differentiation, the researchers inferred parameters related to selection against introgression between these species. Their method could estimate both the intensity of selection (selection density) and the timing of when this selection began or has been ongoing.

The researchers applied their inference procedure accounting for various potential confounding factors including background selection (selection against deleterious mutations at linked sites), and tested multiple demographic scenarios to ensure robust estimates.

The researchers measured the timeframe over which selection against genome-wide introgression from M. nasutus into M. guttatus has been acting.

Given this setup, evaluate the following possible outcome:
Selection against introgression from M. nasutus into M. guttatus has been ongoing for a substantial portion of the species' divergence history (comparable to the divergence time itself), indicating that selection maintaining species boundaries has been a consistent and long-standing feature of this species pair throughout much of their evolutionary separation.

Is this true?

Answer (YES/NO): YES